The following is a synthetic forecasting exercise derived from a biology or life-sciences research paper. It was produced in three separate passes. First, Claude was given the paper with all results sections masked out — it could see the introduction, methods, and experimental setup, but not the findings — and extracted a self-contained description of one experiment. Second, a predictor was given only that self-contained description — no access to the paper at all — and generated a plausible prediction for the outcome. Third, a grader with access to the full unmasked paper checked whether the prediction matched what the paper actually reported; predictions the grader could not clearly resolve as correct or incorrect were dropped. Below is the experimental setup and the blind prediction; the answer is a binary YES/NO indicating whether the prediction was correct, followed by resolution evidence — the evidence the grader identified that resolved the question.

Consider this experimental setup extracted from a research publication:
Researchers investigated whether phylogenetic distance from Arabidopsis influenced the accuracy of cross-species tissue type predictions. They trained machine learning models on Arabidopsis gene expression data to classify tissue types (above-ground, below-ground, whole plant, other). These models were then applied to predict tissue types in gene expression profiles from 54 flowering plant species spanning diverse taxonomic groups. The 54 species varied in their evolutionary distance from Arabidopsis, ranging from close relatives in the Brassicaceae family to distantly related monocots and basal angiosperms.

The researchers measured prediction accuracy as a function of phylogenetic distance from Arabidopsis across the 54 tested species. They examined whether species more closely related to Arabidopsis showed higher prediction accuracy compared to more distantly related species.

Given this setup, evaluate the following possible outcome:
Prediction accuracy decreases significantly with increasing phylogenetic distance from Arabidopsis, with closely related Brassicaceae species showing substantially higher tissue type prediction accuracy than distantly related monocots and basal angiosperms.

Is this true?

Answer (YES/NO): NO